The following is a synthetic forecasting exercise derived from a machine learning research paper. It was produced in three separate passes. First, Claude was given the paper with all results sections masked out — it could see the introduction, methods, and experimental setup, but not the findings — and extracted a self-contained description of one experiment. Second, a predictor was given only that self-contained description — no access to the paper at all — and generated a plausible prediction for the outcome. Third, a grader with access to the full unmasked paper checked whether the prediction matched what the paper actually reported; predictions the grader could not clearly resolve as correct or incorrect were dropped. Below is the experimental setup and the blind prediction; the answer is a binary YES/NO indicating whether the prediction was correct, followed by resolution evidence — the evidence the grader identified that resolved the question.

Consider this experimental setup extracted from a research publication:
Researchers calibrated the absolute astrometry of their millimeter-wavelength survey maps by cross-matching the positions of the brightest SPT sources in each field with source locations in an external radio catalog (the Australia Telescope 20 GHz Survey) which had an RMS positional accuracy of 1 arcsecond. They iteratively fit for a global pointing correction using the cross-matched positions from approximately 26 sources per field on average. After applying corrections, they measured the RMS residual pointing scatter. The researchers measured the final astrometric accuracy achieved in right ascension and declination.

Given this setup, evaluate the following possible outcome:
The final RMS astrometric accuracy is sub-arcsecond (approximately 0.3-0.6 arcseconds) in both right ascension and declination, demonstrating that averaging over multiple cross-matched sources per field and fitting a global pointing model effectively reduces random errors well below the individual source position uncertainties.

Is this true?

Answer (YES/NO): NO